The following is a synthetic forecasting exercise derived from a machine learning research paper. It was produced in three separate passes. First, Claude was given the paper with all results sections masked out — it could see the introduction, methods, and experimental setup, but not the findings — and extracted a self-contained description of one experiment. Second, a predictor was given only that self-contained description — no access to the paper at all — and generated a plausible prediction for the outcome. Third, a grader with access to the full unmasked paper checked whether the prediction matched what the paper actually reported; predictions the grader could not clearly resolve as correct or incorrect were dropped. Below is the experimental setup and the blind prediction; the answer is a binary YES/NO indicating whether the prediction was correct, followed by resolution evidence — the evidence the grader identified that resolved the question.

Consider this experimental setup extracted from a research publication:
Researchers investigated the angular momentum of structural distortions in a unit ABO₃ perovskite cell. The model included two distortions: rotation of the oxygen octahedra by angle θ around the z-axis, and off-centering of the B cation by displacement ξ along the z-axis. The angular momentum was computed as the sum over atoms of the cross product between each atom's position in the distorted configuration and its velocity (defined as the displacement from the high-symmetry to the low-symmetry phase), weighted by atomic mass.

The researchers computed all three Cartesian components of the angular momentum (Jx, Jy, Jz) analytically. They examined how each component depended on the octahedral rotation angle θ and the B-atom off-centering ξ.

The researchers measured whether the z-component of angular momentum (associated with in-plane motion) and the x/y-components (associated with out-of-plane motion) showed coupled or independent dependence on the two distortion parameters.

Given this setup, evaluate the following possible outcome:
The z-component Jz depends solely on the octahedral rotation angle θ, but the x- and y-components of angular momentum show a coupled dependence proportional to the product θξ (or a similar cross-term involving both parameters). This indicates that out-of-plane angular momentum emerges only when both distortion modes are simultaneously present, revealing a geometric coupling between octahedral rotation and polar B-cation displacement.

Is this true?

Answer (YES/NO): NO